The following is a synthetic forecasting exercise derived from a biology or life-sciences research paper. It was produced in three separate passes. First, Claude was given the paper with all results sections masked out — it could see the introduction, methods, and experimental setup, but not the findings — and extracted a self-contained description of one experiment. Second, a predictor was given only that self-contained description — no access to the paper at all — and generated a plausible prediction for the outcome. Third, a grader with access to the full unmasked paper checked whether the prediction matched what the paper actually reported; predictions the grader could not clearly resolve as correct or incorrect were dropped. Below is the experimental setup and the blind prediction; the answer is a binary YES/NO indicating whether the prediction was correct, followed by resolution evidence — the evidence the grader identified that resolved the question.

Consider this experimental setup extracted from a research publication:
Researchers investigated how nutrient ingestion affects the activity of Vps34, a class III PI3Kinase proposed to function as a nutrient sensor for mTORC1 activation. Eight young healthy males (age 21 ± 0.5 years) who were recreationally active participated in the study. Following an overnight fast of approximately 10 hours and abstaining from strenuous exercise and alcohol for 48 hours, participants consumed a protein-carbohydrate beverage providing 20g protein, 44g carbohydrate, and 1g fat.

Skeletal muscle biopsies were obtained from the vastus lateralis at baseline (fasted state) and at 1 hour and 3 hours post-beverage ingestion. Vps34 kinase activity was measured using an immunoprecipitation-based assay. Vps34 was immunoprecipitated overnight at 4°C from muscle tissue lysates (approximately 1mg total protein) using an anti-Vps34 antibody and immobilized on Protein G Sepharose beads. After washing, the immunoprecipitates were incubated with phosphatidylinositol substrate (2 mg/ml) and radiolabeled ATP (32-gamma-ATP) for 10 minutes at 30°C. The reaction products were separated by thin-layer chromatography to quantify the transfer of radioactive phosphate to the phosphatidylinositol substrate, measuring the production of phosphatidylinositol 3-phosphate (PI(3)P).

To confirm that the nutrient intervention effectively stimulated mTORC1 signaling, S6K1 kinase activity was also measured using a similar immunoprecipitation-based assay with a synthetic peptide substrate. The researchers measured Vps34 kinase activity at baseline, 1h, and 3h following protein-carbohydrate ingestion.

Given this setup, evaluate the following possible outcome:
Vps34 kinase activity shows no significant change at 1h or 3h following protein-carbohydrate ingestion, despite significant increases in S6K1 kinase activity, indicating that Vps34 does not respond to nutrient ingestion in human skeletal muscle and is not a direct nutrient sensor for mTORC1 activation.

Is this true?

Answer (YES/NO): YES